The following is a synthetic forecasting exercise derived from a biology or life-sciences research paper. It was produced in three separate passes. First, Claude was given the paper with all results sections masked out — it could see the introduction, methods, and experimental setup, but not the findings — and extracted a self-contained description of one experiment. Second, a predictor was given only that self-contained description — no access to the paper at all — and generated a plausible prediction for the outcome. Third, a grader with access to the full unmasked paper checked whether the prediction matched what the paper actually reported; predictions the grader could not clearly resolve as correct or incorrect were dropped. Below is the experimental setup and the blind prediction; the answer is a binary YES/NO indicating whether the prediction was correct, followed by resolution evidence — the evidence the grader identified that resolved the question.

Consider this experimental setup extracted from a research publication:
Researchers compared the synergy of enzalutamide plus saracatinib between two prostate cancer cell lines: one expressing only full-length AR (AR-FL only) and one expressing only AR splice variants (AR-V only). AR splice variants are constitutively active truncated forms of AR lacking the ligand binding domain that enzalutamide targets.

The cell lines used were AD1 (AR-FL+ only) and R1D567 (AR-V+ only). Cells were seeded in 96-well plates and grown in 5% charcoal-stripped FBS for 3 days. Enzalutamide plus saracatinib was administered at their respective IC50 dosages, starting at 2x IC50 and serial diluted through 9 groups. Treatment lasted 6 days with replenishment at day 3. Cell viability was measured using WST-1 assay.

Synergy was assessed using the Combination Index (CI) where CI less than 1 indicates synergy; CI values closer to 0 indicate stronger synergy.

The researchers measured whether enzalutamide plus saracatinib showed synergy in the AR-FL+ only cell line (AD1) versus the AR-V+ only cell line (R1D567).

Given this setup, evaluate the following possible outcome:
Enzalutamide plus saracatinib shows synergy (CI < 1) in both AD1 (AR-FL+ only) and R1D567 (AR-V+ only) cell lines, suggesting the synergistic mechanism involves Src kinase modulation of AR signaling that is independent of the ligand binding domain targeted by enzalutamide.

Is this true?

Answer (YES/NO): NO